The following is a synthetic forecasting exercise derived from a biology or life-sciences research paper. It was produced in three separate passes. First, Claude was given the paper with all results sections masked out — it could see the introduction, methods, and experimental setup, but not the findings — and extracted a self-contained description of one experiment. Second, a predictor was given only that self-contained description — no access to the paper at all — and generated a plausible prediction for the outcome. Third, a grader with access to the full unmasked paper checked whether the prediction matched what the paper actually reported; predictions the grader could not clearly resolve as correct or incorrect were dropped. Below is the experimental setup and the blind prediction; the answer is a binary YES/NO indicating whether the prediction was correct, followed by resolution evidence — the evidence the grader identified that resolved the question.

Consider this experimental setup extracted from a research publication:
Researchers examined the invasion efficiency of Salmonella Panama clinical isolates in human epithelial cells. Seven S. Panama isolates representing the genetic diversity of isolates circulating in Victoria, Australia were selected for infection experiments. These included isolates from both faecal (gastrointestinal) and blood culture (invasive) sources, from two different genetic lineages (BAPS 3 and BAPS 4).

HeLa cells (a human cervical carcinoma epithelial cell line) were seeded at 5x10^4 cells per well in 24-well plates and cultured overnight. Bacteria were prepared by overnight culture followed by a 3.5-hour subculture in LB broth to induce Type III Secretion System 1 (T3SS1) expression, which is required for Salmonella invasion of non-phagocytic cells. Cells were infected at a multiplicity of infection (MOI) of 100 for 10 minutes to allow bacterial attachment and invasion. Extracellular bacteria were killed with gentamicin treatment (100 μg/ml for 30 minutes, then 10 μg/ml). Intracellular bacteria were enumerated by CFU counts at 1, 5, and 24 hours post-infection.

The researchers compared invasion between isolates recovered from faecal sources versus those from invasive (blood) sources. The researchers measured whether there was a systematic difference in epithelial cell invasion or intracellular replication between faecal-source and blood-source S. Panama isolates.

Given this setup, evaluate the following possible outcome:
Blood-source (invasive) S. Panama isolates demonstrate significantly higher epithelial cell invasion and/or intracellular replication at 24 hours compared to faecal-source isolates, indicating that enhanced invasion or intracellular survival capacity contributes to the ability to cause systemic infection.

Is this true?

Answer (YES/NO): NO